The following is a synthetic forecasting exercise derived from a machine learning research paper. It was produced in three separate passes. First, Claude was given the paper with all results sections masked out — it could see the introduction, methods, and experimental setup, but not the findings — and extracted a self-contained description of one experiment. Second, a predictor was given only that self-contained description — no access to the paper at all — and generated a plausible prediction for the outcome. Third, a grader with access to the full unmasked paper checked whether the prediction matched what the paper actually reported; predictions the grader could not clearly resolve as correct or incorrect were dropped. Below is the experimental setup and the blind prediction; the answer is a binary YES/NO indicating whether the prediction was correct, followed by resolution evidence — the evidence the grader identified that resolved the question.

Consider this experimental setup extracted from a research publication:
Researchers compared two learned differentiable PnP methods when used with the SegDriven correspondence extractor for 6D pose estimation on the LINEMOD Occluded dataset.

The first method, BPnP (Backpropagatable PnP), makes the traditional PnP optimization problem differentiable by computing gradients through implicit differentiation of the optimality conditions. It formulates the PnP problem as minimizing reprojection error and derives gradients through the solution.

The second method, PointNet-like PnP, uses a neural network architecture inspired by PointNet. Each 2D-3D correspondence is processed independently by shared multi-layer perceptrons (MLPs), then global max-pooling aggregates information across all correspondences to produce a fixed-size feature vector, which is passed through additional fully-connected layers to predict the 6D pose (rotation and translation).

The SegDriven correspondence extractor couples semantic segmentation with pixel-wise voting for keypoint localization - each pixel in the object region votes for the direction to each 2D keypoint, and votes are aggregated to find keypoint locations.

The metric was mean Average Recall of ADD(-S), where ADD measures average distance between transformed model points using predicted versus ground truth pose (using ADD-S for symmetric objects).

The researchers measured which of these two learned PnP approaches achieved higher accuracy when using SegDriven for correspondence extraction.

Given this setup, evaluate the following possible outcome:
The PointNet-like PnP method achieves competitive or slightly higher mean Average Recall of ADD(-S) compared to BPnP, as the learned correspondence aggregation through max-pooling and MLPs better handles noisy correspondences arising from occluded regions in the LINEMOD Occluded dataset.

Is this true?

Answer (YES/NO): YES